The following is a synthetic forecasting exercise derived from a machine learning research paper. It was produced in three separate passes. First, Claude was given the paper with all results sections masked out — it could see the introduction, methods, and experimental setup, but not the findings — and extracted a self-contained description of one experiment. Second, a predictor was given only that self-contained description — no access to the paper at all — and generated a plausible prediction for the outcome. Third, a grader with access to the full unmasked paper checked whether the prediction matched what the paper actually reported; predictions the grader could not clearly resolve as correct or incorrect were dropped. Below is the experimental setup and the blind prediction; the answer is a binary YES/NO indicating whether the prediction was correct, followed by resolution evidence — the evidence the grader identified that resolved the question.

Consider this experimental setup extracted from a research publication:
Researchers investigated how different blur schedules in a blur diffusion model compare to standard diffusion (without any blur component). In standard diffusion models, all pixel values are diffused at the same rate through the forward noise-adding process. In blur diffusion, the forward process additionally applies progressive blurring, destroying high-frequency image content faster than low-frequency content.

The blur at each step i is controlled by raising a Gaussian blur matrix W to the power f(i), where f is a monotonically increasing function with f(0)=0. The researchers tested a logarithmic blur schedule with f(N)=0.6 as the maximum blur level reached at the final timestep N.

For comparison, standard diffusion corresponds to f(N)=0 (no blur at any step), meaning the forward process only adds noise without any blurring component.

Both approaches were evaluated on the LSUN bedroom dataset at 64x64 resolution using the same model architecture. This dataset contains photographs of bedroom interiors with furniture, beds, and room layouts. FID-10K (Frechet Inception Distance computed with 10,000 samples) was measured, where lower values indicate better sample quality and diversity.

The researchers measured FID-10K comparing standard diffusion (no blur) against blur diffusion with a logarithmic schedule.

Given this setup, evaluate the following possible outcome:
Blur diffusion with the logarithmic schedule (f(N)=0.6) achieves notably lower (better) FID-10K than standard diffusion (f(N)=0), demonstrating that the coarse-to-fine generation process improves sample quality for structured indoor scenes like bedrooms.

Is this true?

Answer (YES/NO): NO